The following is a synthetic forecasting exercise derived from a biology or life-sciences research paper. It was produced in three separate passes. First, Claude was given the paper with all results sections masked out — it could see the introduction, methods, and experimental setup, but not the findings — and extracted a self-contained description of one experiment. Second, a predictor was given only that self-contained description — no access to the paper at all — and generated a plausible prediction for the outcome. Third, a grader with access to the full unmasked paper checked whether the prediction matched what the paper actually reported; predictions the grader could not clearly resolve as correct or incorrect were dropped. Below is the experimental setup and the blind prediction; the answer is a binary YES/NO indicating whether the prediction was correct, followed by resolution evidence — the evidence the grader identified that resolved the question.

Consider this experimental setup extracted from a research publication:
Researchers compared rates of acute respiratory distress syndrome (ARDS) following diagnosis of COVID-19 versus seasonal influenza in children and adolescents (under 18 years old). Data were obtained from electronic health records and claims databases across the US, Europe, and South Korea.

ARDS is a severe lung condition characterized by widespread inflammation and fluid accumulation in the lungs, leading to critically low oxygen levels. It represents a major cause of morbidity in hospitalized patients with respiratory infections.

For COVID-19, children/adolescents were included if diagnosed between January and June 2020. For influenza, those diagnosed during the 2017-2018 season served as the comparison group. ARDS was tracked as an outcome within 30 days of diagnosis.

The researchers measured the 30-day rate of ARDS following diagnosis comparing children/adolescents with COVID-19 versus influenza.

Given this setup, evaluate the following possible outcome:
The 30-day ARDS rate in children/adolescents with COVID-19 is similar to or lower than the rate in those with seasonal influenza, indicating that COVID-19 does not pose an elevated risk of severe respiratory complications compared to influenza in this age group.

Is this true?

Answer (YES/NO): NO